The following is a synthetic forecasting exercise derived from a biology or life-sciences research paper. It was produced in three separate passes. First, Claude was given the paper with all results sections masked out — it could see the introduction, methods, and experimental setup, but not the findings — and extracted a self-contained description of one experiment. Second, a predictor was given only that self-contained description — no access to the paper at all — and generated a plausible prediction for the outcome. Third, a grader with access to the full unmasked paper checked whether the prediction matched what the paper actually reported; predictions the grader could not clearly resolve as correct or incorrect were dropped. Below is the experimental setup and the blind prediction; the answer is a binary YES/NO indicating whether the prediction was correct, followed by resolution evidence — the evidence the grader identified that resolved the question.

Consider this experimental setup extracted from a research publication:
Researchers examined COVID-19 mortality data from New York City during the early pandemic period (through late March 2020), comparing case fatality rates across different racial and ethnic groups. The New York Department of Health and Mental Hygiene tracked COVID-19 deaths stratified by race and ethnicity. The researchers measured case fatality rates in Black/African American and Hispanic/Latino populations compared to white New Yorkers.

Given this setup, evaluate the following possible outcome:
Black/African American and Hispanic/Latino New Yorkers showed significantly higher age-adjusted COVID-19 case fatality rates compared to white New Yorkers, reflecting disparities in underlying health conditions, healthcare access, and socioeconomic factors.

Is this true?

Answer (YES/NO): NO